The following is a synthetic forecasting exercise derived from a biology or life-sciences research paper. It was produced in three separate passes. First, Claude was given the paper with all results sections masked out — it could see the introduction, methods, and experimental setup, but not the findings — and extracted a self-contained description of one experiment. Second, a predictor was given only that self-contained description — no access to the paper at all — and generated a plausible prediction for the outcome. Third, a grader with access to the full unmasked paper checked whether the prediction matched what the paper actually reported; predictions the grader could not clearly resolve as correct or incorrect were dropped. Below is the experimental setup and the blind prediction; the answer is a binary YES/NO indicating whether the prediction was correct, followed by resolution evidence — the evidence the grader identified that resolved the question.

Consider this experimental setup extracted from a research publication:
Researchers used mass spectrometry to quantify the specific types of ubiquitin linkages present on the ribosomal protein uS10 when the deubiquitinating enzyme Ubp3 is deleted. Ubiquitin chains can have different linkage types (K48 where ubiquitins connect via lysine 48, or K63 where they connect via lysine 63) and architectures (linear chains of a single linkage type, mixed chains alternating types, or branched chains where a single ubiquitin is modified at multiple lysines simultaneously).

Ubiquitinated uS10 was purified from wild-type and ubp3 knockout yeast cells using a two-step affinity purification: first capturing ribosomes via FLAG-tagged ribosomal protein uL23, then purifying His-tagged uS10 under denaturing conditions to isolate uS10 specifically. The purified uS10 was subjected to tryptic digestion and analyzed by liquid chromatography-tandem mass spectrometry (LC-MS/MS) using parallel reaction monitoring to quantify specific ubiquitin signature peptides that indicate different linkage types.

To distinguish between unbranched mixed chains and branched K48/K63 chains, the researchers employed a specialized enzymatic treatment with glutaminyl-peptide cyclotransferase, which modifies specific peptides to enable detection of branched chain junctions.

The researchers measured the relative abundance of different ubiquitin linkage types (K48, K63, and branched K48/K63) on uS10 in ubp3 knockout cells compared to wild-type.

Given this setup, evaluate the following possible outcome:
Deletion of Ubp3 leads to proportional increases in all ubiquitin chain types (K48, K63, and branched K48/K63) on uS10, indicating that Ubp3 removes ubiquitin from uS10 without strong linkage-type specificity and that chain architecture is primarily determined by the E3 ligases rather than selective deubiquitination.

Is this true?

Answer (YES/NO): NO